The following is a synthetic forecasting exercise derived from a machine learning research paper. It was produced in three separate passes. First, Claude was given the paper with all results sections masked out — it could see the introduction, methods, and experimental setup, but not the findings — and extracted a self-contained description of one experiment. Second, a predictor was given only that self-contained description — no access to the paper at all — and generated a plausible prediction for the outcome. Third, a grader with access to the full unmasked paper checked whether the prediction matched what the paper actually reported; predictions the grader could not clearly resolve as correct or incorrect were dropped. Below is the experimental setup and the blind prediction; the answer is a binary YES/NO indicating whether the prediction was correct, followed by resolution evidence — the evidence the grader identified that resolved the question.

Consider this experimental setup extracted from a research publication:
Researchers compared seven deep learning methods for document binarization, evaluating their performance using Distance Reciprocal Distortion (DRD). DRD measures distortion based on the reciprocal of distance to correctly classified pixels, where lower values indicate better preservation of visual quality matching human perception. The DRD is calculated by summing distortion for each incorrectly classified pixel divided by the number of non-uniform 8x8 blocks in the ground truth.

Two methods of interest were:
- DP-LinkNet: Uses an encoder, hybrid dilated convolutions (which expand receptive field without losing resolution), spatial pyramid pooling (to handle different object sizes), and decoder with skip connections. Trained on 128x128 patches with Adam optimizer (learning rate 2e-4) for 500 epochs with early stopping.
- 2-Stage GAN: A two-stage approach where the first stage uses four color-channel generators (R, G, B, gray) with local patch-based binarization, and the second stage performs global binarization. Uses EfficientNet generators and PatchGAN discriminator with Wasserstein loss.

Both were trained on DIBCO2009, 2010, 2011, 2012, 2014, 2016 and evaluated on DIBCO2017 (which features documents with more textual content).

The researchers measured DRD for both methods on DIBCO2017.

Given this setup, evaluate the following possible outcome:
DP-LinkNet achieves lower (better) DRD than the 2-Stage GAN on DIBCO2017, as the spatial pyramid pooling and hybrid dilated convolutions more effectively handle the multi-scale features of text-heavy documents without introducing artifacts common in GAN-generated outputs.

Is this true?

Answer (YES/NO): YES